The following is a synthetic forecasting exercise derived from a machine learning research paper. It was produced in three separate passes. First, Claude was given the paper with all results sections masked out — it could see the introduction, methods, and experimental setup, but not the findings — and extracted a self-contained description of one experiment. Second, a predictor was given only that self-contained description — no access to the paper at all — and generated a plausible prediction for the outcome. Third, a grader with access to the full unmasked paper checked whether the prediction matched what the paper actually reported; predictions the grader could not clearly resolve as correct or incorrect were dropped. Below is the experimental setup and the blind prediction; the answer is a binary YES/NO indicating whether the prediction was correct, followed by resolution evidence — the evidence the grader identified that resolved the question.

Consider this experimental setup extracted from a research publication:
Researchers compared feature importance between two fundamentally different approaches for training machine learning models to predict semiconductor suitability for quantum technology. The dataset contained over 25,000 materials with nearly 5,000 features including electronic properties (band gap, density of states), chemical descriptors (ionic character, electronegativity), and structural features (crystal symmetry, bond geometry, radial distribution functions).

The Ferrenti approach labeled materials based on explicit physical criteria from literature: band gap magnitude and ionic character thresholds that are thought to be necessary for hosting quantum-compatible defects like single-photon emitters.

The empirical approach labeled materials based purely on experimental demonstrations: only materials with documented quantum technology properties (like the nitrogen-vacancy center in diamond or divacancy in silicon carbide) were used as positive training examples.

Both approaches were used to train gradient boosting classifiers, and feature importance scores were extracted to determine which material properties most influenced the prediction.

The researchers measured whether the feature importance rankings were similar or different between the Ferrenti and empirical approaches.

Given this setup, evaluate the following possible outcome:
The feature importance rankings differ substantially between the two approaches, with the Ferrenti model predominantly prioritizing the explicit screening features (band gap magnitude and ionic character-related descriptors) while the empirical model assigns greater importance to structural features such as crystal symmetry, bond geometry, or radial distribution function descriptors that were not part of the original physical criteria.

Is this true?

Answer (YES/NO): YES